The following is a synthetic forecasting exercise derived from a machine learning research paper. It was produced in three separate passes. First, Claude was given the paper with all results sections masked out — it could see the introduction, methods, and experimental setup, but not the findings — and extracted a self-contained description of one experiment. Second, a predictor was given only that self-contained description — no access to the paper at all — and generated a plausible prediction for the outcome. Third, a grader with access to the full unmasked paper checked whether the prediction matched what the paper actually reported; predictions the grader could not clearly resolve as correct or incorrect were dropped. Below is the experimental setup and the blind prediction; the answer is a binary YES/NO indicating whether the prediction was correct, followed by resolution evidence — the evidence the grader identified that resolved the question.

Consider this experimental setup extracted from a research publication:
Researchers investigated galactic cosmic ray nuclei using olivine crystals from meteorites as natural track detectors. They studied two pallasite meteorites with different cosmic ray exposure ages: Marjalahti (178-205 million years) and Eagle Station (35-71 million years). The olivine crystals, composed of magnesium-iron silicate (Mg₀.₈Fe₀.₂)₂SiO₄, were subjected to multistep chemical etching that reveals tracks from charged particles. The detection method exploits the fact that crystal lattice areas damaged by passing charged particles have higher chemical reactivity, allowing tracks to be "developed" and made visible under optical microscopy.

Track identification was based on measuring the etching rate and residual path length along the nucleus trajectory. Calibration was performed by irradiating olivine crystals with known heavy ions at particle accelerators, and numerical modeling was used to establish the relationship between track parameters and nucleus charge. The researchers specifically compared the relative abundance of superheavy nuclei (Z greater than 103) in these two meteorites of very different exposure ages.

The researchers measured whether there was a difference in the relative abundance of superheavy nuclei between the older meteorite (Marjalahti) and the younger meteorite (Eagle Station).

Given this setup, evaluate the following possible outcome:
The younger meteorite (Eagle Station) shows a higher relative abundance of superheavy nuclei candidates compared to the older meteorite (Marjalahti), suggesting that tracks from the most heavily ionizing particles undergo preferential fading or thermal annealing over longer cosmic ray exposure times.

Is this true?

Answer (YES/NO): NO